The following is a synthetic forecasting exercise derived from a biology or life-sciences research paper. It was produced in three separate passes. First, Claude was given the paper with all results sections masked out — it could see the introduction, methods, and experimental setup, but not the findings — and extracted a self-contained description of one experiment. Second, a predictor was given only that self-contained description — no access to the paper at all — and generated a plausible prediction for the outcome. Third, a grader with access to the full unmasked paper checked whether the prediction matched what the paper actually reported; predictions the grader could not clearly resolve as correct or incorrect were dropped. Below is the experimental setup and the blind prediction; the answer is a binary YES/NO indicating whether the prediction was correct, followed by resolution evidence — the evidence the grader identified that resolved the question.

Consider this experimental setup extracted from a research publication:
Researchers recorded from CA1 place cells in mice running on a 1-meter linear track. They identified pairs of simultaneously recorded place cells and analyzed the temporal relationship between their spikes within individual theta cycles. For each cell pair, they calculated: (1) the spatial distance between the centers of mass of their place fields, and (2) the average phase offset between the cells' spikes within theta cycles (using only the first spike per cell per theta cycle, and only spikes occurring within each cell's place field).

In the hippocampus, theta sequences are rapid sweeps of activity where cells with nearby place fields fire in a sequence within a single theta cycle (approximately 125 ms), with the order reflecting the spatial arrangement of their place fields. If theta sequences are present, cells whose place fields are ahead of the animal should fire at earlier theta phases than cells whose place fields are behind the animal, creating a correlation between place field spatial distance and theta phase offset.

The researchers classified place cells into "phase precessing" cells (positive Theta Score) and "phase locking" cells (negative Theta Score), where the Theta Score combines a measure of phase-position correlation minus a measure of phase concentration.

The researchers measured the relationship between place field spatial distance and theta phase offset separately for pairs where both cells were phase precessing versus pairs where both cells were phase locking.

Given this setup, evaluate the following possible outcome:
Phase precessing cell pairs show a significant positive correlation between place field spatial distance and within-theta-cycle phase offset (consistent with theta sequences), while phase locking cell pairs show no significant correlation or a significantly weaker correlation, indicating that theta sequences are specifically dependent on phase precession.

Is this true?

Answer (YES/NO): NO